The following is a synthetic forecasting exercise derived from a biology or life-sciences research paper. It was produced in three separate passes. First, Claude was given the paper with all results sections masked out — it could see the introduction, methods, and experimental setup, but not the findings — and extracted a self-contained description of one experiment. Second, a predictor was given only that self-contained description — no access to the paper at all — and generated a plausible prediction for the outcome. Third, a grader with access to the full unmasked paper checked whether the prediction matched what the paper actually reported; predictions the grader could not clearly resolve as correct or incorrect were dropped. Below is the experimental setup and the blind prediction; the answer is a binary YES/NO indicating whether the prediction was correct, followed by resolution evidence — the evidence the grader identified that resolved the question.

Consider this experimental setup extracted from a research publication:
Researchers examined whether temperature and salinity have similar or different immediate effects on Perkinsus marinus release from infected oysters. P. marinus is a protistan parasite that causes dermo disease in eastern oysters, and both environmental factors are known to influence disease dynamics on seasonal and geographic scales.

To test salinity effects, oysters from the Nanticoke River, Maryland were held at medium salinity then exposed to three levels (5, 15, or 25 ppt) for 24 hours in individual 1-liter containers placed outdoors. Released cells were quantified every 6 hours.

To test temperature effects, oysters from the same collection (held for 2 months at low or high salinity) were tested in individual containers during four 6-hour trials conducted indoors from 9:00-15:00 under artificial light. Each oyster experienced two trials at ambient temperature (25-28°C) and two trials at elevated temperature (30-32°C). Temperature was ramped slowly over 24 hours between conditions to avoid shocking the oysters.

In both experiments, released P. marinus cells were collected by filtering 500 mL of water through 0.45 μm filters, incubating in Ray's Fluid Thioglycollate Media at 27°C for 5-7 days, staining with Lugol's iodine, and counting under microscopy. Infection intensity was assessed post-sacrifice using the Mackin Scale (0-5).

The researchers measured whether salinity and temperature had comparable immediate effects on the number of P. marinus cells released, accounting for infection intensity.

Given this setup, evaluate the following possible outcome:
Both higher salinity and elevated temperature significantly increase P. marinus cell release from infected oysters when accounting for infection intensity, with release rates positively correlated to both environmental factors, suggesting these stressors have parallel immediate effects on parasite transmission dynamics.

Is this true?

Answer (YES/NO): NO